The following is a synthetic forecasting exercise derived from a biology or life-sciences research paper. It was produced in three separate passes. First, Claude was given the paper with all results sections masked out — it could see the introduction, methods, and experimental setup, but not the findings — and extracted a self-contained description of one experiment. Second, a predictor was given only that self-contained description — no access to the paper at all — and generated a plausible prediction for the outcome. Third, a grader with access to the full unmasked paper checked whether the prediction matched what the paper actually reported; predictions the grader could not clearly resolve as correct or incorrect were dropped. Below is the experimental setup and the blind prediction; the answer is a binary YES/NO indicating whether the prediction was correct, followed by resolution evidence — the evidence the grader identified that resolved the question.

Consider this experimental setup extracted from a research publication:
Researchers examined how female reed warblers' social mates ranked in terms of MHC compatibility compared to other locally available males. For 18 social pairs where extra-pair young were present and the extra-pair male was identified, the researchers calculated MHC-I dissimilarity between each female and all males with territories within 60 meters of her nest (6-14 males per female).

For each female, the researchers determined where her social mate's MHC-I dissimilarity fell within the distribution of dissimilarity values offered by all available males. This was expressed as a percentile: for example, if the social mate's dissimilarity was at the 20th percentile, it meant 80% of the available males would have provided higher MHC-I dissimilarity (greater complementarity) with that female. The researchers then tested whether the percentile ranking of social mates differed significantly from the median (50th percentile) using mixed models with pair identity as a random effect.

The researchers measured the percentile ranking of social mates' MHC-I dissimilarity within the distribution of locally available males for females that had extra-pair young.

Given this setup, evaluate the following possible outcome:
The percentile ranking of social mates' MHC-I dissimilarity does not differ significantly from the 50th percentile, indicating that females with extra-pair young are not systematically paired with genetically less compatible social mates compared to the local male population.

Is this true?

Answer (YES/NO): NO